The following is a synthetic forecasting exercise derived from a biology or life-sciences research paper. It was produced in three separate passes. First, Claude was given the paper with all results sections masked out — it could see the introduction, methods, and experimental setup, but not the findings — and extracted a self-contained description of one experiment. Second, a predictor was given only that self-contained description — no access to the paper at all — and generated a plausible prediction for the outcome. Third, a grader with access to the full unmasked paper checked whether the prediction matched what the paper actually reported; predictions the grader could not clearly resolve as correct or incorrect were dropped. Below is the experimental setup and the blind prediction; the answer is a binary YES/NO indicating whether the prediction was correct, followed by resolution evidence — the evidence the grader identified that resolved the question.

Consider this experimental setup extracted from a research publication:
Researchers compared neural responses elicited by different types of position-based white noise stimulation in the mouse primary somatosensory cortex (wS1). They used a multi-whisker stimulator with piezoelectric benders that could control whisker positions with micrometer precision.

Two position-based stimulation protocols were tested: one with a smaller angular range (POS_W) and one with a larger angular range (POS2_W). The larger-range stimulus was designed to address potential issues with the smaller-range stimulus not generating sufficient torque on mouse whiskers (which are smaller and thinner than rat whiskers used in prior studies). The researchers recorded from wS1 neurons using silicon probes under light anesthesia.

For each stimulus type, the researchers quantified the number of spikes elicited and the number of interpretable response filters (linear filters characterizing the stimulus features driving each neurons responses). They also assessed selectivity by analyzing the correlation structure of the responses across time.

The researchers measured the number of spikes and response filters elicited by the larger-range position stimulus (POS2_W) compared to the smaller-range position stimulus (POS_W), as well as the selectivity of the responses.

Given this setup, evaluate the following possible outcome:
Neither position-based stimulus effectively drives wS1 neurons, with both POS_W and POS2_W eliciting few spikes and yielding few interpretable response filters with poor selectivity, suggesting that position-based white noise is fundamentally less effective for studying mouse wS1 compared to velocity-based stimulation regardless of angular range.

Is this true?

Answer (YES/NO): NO